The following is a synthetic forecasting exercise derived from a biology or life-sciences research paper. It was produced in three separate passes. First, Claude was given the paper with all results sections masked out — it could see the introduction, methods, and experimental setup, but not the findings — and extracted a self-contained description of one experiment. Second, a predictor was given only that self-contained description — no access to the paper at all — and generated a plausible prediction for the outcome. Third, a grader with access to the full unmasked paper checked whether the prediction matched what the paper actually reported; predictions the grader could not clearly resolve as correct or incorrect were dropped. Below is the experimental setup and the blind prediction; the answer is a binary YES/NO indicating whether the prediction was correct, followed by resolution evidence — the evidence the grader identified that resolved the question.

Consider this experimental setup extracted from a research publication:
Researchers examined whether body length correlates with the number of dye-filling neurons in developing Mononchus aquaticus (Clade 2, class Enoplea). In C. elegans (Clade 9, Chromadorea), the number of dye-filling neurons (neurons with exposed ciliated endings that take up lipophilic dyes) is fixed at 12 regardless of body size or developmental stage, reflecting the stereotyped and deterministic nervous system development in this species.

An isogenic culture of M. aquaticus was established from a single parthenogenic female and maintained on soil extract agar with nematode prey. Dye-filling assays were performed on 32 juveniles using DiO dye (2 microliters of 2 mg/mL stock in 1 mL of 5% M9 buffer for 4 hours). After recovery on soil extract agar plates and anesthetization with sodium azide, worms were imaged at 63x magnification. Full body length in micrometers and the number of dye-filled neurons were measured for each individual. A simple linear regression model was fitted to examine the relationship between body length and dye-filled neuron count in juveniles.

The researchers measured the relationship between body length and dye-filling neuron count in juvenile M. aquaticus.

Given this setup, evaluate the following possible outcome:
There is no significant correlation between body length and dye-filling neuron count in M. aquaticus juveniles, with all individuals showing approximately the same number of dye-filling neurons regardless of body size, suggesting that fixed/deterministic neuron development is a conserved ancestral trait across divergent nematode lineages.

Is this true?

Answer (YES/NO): NO